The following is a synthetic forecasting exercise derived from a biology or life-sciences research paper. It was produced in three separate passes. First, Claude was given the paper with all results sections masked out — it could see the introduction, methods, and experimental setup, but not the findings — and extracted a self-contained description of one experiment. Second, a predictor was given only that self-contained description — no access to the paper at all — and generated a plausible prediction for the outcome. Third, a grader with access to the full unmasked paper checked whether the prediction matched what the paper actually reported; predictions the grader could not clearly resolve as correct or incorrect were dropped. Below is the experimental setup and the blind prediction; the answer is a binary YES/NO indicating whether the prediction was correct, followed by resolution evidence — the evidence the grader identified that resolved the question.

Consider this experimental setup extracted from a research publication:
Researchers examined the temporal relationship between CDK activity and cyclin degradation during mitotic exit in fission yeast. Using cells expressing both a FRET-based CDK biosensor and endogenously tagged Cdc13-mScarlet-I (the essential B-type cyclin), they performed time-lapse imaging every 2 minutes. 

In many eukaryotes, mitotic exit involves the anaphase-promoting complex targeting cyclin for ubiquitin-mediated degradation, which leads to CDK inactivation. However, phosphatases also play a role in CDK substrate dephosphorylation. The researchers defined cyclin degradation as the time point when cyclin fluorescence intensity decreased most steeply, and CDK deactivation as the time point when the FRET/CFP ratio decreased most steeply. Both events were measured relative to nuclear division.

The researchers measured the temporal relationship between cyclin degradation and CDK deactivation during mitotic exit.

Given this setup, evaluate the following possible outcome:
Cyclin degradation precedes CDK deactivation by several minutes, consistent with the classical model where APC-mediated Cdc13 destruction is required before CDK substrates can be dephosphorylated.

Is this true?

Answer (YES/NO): NO